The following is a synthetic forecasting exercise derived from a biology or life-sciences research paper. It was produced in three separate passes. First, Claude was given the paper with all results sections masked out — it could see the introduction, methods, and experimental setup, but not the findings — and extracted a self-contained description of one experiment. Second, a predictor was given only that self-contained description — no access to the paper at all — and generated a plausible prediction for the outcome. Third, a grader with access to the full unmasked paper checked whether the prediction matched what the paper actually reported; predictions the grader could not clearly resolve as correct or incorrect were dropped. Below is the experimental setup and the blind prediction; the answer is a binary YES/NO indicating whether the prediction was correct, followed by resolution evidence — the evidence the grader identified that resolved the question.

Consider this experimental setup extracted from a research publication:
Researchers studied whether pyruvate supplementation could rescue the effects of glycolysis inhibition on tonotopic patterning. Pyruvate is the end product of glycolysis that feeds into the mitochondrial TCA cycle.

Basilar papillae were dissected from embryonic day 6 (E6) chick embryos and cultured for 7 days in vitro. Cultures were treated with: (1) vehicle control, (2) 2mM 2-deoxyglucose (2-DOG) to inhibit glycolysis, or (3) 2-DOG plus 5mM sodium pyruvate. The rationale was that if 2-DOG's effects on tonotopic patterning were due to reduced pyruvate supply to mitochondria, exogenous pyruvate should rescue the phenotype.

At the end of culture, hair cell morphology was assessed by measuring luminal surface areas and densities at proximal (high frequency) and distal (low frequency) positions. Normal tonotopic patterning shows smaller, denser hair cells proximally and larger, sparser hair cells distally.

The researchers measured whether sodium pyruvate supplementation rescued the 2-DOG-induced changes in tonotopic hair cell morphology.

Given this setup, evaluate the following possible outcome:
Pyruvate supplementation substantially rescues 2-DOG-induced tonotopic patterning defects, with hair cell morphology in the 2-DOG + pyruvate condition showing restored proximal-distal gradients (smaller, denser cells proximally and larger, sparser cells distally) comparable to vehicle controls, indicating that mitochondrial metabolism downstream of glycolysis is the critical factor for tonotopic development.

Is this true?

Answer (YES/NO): NO